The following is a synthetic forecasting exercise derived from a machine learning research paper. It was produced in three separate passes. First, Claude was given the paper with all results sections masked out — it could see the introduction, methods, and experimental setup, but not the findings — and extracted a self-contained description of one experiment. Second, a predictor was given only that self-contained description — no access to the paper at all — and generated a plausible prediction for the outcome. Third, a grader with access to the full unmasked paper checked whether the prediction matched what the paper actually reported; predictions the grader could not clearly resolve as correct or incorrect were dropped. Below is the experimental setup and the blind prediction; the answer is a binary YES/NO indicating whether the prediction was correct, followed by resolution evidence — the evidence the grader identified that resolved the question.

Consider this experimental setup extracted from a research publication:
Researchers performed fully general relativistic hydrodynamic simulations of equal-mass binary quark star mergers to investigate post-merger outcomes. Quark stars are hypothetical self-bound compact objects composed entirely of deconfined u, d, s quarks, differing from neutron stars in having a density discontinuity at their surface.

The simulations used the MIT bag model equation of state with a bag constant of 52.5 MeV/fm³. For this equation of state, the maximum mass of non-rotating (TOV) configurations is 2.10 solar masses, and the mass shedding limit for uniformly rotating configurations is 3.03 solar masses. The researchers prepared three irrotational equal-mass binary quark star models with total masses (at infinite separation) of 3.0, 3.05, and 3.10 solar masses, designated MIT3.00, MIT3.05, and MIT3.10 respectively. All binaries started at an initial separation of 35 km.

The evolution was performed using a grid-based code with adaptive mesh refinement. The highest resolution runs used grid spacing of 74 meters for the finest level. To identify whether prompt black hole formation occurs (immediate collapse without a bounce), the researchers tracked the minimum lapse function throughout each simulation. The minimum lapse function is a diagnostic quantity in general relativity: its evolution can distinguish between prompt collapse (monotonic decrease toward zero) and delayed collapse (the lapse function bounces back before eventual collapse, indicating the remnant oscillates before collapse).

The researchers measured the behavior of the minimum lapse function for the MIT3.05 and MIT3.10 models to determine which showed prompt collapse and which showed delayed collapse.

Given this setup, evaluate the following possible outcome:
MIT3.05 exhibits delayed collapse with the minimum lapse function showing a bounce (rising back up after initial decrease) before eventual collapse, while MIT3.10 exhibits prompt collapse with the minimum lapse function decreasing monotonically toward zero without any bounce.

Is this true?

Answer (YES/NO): YES